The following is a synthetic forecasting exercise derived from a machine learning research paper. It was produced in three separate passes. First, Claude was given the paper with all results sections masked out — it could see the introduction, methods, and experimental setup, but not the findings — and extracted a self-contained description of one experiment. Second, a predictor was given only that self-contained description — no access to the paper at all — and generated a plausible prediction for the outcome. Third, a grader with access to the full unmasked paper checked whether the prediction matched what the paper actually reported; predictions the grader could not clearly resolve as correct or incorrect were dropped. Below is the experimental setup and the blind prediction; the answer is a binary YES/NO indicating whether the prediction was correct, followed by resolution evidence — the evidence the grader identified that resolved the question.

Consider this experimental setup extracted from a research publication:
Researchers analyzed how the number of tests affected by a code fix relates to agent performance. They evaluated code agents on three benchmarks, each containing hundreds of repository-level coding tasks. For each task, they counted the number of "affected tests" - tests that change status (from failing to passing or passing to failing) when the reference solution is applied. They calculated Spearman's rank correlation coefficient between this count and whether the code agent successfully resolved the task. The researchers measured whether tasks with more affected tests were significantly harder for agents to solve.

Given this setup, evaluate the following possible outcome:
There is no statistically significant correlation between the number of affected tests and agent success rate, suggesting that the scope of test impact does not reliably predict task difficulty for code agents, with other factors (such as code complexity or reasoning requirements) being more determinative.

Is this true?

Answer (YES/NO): NO